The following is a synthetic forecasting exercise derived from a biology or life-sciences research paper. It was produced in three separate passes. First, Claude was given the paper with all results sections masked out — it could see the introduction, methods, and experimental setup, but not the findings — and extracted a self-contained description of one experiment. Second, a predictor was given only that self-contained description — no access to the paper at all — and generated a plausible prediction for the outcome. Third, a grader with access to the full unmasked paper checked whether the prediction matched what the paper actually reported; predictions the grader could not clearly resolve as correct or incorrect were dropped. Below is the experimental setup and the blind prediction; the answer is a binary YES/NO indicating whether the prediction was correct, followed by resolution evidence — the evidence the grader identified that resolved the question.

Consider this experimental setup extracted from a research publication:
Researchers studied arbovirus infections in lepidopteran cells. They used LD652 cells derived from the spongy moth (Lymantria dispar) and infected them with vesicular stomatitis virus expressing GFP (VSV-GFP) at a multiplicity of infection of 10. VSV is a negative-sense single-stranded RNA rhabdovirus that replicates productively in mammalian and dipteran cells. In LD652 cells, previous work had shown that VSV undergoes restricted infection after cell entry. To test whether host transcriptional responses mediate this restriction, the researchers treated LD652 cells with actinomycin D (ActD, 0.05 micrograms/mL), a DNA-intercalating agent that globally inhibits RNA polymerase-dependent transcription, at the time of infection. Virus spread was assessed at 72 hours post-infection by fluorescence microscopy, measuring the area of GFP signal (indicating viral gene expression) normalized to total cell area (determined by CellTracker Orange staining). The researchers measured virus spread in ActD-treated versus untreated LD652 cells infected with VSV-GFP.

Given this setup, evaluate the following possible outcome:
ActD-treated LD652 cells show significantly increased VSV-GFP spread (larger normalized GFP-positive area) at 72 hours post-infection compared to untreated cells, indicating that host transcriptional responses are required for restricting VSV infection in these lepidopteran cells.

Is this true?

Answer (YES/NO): YES